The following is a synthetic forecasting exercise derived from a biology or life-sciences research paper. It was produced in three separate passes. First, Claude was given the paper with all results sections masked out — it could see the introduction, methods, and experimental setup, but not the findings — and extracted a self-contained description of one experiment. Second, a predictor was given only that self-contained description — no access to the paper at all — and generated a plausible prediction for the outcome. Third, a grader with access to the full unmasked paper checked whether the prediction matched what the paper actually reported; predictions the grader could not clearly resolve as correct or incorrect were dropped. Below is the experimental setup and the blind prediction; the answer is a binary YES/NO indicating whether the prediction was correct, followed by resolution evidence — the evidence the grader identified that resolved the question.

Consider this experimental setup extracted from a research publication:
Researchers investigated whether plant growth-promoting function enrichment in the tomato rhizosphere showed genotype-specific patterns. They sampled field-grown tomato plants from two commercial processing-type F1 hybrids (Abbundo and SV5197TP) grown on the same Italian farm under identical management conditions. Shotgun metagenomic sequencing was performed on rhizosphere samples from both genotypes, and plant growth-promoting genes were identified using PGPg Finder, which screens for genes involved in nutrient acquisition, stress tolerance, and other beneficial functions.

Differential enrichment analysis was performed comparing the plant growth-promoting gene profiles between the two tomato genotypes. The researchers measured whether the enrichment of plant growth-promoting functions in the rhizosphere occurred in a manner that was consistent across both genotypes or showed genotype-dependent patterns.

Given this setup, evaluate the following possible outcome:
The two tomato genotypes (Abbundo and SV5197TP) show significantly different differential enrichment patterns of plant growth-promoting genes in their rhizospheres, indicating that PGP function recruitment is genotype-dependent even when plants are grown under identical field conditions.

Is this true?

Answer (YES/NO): NO